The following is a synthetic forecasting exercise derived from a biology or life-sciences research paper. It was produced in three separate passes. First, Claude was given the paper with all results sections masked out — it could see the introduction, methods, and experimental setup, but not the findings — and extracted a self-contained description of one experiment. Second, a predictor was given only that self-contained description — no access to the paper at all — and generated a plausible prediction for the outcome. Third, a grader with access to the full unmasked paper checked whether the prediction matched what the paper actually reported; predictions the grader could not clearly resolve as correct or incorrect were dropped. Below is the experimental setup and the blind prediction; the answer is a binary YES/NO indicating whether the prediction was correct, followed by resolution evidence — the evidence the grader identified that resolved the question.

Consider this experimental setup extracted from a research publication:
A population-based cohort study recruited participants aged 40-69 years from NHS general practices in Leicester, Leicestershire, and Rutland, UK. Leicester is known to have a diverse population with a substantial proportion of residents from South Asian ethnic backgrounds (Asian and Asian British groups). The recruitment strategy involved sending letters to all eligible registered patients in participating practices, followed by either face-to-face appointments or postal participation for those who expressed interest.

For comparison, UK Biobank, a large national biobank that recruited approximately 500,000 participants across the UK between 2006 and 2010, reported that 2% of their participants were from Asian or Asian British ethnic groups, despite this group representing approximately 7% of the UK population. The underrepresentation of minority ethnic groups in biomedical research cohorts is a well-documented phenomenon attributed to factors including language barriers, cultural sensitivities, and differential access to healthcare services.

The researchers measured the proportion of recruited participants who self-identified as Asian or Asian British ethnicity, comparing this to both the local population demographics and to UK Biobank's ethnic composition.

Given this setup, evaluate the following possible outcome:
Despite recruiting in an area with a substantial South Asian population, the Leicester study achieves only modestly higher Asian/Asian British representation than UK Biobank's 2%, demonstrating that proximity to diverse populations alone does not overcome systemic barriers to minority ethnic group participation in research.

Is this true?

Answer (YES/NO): NO